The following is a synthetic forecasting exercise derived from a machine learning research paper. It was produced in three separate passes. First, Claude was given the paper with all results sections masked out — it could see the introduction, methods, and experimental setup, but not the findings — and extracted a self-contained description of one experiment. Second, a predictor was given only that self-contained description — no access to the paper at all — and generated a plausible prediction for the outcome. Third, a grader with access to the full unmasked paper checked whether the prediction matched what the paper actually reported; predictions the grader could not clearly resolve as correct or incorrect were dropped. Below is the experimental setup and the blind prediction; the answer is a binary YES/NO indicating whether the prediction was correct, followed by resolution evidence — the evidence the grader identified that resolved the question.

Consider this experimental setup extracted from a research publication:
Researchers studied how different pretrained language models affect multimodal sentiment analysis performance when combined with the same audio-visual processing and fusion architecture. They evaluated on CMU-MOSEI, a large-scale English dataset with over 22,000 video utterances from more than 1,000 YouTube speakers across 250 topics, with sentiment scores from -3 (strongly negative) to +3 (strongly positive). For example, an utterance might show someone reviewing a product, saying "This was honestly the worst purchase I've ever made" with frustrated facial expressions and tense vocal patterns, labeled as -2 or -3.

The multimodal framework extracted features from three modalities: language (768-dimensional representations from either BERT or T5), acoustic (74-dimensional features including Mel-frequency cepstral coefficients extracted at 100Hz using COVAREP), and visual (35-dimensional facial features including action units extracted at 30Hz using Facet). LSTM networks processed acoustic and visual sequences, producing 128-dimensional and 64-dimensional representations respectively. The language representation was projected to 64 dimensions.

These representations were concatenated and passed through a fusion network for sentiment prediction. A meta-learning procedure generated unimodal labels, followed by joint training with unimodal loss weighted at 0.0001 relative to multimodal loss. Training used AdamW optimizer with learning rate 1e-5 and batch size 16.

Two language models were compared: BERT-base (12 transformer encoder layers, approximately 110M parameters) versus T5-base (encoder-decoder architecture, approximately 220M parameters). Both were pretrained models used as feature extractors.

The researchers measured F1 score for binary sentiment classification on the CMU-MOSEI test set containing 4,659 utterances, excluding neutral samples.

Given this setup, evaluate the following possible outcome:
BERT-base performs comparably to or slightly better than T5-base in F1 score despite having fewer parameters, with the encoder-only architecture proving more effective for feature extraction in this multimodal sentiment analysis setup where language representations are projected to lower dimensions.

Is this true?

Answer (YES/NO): NO